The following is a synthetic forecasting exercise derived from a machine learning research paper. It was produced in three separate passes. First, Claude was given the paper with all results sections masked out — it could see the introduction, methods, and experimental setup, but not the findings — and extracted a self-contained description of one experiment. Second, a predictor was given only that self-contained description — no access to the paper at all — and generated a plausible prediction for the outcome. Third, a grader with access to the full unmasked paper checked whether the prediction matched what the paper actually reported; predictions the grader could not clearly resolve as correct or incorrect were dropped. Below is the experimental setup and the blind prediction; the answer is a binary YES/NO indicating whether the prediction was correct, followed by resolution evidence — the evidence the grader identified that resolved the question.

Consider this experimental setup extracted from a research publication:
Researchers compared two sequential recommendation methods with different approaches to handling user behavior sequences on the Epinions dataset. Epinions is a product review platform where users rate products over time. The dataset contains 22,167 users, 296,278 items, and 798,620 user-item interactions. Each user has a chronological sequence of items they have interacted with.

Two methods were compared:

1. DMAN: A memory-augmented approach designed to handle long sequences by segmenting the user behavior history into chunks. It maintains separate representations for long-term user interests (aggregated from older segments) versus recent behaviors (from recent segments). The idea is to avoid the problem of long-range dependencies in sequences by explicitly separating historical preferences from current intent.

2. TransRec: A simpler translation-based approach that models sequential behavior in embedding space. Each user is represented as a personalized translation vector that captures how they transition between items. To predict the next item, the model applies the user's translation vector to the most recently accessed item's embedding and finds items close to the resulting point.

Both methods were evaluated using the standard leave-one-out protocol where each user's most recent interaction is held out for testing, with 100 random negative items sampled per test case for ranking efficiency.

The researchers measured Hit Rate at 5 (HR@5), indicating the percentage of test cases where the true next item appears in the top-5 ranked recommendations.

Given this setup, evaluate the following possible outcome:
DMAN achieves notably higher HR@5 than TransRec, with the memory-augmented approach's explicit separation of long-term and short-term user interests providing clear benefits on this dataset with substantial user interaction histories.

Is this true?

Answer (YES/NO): NO